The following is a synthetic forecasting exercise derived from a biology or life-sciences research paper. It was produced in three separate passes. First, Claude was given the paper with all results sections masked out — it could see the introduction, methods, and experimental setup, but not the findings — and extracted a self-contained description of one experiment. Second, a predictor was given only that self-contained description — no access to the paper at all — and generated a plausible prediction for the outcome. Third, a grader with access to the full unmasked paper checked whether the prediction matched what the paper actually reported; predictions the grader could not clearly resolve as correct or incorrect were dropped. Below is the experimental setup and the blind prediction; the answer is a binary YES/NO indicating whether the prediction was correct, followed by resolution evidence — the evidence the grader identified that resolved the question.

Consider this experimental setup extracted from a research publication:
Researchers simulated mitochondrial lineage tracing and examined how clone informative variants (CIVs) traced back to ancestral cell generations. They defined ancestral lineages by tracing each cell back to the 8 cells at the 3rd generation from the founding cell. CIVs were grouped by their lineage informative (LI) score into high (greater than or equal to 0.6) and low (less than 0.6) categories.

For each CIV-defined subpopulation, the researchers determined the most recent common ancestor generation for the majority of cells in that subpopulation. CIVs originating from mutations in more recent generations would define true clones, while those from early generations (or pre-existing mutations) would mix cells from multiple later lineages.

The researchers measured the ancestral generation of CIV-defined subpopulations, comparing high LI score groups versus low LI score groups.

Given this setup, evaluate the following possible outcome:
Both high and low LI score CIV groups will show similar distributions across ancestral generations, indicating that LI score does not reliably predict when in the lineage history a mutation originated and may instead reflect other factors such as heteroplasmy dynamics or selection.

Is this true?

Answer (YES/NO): NO